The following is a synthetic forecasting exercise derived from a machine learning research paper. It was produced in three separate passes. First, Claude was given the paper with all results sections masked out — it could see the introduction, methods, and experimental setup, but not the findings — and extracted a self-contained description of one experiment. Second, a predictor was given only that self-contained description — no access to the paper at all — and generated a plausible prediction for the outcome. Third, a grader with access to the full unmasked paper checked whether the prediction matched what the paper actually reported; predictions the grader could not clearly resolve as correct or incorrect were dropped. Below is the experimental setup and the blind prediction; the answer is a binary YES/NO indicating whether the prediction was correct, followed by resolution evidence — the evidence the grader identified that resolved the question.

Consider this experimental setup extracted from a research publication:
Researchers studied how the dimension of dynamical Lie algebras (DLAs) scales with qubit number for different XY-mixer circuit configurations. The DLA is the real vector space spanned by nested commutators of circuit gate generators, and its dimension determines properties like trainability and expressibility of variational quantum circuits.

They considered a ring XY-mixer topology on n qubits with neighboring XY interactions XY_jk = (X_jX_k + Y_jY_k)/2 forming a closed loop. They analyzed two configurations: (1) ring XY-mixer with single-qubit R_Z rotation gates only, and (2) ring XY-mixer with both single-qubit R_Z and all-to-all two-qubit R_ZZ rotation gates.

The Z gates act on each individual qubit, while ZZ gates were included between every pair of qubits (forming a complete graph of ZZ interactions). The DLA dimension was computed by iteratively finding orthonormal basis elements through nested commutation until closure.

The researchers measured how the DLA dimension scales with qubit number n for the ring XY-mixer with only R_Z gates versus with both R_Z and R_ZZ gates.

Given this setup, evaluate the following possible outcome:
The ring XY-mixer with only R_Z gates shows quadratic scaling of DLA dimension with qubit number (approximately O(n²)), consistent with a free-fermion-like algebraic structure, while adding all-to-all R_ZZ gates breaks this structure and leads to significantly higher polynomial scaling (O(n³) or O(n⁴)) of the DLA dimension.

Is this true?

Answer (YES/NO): NO